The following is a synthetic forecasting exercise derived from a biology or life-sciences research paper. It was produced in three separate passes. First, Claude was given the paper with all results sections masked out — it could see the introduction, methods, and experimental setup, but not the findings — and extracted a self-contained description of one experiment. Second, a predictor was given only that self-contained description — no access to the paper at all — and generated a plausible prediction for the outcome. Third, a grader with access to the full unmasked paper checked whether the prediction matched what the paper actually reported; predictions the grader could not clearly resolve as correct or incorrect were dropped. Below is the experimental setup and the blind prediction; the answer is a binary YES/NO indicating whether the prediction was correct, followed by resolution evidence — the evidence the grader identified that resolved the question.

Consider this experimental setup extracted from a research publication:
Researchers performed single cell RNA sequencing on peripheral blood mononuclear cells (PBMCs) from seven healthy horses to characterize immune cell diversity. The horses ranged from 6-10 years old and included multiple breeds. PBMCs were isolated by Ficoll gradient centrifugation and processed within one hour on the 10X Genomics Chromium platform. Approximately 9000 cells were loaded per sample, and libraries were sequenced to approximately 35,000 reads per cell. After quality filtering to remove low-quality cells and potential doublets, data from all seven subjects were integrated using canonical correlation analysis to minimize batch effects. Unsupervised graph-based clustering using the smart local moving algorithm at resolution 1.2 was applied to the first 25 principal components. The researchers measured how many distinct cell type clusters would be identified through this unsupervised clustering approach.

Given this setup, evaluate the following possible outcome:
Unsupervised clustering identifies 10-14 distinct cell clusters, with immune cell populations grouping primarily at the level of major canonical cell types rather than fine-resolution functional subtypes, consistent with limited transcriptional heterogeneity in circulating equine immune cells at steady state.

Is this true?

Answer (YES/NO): NO